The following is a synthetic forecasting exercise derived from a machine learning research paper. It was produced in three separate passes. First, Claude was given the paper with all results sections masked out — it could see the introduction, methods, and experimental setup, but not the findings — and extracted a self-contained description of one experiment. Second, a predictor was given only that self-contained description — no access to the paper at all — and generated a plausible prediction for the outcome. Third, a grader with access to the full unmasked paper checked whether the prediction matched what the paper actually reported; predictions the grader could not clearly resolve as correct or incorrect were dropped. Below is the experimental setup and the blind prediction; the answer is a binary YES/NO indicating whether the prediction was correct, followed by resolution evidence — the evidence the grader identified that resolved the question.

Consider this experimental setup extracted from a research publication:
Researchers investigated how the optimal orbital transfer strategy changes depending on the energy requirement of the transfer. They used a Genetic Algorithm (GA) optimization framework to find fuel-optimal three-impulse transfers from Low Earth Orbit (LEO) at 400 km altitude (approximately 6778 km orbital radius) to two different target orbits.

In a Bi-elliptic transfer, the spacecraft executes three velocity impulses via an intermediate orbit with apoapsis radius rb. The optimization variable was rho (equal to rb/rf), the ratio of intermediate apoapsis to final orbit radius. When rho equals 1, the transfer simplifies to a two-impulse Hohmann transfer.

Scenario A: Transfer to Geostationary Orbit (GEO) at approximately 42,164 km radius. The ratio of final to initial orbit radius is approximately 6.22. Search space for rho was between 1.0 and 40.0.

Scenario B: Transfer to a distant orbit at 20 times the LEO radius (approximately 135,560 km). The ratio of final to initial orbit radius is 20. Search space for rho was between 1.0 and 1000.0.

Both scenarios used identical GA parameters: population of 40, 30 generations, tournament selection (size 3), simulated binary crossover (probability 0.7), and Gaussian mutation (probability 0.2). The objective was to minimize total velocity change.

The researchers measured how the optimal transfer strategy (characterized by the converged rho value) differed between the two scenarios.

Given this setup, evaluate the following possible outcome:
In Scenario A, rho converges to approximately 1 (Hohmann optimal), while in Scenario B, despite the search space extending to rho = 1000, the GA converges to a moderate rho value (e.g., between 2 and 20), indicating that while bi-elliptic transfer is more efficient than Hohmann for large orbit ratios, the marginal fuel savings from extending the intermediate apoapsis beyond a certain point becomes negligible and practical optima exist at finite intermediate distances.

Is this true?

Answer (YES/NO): NO